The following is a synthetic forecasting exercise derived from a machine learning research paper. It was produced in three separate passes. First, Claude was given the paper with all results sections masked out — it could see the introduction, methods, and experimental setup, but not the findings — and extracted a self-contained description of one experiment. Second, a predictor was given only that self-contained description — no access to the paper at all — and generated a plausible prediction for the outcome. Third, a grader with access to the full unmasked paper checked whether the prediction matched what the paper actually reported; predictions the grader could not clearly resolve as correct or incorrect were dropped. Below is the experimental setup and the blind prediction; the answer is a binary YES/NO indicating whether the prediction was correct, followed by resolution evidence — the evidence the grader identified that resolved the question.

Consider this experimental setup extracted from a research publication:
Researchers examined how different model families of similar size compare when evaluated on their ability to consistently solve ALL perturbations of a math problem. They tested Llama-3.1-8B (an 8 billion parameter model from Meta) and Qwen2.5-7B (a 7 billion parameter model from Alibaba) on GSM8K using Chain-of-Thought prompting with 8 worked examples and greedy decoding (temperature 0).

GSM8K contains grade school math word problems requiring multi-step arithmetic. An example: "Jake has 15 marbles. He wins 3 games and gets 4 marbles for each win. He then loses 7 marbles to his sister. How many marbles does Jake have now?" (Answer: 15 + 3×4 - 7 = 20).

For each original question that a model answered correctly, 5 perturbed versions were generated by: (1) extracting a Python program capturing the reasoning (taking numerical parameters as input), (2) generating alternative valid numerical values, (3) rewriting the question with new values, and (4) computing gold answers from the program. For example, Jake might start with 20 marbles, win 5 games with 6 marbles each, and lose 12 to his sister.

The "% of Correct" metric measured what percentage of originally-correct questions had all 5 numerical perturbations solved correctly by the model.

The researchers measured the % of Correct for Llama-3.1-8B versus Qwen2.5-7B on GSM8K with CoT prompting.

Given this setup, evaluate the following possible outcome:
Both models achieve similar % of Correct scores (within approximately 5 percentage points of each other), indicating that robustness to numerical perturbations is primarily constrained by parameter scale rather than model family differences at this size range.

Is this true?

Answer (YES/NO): NO